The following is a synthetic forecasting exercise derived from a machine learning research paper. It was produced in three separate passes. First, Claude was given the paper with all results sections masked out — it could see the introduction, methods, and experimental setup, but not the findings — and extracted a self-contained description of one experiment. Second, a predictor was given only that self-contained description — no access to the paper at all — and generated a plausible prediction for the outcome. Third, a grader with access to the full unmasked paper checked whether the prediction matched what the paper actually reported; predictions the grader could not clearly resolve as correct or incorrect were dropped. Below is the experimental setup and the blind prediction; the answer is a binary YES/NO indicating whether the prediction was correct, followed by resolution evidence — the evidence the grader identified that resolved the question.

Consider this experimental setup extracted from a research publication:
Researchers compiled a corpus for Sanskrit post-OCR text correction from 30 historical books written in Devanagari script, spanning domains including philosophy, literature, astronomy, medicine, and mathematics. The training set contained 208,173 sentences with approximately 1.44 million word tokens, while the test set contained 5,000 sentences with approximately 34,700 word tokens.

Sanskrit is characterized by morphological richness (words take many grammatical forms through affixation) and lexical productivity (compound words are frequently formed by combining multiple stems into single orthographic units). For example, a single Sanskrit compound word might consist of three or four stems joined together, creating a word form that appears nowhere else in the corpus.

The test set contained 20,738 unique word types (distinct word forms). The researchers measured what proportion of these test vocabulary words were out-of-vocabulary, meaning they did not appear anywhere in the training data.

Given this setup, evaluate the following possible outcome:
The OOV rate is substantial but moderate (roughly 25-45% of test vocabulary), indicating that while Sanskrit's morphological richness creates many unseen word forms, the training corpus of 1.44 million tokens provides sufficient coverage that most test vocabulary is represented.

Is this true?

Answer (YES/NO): NO